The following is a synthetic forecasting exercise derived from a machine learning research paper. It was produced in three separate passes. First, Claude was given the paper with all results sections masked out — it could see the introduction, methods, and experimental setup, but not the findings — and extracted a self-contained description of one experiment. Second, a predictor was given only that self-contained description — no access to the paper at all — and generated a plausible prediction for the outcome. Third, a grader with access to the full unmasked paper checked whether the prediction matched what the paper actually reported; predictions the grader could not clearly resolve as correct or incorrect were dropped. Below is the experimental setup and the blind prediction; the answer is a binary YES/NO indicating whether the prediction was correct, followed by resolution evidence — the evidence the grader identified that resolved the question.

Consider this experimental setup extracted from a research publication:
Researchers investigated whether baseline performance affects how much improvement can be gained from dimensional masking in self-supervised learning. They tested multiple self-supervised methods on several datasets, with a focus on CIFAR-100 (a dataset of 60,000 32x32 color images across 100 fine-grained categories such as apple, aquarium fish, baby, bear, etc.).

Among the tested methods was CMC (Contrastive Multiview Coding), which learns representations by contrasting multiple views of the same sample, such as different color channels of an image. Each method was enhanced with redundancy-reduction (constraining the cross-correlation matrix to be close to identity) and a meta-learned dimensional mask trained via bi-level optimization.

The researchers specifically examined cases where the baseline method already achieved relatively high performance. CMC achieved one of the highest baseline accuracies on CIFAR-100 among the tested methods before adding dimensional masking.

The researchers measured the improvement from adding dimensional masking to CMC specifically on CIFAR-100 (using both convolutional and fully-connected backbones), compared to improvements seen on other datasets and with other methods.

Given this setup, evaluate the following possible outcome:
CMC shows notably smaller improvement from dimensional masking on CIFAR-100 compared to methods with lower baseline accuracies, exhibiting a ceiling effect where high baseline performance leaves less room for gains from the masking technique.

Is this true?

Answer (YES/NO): YES